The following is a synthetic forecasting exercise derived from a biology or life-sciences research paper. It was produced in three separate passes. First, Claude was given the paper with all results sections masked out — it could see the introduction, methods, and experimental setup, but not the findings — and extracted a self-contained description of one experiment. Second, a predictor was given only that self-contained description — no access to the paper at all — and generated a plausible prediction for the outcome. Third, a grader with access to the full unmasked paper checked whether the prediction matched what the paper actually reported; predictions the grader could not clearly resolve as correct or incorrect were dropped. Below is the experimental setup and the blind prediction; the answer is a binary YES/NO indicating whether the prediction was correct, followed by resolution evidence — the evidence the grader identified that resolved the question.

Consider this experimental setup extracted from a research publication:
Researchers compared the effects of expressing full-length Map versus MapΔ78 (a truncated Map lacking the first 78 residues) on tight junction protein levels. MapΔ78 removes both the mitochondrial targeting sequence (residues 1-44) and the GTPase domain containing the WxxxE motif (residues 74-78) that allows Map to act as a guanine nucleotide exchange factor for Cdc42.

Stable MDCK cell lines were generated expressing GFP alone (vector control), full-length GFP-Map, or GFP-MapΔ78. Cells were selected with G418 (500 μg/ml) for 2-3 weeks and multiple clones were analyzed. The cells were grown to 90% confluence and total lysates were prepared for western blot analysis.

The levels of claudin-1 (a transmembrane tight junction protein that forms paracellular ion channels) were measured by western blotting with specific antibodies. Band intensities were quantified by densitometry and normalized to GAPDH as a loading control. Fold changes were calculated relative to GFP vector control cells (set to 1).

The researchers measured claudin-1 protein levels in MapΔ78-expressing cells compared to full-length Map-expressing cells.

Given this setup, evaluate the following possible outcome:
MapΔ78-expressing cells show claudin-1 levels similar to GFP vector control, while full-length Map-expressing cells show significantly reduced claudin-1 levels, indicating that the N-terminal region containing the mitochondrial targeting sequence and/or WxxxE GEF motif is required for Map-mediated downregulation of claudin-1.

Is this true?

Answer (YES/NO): NO